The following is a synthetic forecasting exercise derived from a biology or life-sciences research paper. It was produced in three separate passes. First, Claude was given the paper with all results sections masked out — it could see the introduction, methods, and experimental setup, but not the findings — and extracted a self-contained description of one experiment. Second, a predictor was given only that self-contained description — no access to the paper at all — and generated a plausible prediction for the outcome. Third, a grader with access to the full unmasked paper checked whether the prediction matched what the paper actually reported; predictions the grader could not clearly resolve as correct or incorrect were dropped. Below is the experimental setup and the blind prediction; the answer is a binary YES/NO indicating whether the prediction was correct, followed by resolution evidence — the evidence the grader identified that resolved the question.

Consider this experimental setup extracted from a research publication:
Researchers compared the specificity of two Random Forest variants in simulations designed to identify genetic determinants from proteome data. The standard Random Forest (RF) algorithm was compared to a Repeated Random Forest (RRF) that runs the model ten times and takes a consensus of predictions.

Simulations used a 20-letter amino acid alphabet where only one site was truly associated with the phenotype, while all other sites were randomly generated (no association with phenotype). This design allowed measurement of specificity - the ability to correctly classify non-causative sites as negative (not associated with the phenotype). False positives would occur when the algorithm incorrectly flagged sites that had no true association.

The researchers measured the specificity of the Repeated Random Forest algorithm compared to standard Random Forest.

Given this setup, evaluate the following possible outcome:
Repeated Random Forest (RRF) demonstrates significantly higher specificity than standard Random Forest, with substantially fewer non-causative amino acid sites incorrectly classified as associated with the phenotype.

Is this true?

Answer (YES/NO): NO